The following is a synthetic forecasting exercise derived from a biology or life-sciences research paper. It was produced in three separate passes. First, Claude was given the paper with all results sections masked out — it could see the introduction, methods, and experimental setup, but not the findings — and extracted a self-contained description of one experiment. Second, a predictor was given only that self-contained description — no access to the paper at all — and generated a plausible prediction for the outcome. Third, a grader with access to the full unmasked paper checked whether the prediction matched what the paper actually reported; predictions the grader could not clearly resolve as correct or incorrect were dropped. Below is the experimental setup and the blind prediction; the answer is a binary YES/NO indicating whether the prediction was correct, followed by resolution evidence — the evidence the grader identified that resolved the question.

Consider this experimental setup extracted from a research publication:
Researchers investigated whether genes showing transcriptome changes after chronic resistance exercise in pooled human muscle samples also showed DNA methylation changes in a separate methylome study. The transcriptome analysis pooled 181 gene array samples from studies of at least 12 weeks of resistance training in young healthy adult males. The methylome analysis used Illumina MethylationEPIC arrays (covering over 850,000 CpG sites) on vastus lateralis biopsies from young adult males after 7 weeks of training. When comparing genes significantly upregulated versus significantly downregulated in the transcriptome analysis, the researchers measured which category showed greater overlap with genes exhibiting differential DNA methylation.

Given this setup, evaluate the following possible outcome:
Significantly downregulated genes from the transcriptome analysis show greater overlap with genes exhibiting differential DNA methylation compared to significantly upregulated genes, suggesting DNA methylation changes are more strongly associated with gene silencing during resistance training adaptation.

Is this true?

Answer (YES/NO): NO